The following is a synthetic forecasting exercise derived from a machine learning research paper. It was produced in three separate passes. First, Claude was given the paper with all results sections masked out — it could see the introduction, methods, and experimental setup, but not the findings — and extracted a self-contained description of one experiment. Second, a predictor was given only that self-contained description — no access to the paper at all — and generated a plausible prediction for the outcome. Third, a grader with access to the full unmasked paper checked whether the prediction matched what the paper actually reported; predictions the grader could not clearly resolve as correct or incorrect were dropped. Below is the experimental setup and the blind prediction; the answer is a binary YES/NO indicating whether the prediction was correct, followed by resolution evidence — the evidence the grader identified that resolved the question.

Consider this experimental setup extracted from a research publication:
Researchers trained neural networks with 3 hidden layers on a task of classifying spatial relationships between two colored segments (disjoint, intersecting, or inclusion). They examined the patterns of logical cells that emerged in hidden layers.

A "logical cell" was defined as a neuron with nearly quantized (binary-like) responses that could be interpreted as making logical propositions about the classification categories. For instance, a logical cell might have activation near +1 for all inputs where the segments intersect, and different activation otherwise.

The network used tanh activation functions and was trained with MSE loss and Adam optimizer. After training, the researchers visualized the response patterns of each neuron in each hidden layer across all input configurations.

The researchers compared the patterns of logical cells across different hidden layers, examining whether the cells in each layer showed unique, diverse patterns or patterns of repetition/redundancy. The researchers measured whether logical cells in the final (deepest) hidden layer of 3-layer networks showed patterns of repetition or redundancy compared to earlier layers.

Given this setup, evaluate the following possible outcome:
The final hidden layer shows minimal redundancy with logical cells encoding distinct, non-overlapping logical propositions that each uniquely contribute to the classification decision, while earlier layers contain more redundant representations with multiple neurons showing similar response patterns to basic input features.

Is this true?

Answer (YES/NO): NO